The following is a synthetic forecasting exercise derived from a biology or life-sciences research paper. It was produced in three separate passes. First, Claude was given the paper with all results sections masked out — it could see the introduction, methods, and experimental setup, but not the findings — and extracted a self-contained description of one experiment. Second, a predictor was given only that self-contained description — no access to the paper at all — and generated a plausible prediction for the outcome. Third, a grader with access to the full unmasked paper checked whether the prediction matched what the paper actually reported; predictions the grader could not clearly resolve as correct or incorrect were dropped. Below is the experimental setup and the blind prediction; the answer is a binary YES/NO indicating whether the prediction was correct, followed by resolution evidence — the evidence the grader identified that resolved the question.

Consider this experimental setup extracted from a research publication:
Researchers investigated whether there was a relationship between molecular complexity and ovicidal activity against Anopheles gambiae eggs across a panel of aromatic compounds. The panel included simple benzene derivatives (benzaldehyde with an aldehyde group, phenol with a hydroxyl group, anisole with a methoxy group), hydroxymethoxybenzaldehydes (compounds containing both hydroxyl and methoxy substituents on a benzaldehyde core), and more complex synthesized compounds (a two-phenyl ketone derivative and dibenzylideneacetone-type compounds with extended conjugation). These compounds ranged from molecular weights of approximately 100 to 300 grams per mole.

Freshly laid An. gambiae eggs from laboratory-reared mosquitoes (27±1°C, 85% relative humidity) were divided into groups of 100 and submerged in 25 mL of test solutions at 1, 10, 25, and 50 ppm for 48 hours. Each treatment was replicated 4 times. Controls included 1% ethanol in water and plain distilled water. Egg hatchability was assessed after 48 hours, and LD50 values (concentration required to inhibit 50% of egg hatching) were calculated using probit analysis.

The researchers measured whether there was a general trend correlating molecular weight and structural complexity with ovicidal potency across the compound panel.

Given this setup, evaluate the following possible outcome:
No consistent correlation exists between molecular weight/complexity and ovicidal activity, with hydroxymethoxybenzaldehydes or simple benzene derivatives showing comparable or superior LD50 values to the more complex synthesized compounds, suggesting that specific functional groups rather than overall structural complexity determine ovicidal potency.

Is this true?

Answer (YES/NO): YES